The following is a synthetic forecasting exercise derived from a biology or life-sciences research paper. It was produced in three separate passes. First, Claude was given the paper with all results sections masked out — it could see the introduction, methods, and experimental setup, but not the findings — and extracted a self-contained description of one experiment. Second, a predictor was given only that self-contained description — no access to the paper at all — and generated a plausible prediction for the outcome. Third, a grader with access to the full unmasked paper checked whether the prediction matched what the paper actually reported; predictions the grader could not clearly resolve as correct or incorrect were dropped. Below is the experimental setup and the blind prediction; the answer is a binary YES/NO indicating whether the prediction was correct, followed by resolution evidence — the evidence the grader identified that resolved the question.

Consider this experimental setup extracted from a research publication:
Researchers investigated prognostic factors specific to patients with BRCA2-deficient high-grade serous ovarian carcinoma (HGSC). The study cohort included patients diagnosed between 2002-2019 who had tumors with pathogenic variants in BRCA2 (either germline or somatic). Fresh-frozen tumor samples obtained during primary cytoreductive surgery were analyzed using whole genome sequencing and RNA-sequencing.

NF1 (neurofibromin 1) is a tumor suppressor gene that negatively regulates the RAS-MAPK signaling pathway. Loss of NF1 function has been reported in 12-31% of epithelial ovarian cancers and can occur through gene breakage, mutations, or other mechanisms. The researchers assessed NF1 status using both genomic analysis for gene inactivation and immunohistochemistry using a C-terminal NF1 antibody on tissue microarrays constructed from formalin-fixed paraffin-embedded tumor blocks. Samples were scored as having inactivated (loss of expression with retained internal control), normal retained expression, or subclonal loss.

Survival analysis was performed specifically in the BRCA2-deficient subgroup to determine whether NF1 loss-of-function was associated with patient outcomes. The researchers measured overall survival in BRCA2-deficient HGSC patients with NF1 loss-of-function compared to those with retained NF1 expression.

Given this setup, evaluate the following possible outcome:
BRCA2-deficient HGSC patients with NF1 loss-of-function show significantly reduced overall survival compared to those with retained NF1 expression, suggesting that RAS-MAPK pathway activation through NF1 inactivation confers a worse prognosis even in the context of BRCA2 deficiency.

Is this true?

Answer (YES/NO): NO